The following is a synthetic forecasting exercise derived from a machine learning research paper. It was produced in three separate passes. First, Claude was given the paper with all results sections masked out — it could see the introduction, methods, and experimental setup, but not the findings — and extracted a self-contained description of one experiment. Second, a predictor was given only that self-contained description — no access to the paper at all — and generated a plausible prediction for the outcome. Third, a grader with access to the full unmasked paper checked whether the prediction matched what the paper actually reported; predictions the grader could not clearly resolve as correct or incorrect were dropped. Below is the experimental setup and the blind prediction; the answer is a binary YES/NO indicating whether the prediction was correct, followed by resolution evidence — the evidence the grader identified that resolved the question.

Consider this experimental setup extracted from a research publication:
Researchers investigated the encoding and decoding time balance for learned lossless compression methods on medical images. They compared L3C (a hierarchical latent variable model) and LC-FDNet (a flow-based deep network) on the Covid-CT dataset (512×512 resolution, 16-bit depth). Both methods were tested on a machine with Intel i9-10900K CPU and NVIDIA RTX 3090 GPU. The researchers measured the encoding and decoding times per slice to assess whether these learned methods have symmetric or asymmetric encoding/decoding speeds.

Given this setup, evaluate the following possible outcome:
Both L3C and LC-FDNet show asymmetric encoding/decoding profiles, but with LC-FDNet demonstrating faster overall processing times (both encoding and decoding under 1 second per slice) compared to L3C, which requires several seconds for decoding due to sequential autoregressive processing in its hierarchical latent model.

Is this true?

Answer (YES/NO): NO